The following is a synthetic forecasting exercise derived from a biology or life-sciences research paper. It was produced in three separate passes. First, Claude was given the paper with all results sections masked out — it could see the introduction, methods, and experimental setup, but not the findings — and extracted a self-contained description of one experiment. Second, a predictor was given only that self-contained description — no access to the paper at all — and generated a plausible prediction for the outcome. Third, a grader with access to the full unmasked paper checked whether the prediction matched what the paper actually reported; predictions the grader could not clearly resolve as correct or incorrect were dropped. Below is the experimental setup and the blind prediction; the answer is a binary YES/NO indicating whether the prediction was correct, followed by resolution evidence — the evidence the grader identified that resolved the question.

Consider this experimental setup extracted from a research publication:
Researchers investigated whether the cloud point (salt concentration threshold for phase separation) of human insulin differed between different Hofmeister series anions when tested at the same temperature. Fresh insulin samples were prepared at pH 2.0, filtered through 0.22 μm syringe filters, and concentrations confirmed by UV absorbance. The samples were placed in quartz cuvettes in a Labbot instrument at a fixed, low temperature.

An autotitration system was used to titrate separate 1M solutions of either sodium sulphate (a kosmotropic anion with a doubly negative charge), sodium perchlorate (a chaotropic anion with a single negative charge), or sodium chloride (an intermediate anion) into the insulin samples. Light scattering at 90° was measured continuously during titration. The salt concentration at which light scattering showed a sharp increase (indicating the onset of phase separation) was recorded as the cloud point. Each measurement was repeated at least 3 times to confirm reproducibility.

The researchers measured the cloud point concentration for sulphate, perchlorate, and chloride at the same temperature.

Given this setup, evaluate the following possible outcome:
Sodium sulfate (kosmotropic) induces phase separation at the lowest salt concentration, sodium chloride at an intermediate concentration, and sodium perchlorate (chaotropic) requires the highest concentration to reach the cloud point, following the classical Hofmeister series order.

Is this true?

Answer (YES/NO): NO